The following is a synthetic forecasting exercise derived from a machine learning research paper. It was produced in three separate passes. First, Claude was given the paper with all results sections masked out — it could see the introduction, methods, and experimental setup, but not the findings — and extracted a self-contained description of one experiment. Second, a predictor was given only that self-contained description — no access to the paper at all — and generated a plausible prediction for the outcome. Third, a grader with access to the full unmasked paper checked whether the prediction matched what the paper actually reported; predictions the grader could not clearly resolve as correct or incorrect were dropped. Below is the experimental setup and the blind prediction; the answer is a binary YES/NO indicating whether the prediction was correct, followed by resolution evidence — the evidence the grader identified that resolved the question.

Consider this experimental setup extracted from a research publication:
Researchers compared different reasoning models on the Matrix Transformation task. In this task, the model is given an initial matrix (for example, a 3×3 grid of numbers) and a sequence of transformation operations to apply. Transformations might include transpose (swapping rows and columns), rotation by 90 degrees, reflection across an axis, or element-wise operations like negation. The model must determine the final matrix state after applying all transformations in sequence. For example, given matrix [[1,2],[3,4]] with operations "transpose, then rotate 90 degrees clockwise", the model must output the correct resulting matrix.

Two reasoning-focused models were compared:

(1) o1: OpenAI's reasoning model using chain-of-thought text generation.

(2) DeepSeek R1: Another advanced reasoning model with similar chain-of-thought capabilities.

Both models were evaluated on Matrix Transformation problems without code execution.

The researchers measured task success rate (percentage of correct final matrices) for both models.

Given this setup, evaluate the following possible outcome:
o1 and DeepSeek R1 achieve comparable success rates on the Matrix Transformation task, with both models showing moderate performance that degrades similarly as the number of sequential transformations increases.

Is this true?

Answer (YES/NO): NO